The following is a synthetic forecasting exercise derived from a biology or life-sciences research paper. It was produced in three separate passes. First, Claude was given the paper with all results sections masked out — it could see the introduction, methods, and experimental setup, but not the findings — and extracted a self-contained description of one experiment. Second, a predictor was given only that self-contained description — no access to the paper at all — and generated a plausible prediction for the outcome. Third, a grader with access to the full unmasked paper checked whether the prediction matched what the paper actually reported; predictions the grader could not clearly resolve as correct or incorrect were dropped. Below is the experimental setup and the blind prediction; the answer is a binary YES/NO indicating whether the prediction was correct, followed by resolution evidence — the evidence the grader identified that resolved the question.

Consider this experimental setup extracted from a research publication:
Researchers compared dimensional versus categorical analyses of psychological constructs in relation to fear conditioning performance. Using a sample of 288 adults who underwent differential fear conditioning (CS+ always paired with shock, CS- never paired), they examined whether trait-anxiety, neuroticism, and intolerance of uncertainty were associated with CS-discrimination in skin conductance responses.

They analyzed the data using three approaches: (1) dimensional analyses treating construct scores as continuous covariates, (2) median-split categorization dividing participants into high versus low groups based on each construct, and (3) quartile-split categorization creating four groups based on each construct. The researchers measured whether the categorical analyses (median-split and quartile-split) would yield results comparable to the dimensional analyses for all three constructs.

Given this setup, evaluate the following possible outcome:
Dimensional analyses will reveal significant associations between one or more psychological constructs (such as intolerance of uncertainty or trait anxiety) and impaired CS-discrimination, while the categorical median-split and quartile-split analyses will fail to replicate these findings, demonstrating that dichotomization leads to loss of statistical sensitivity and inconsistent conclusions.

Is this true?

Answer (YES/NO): NO